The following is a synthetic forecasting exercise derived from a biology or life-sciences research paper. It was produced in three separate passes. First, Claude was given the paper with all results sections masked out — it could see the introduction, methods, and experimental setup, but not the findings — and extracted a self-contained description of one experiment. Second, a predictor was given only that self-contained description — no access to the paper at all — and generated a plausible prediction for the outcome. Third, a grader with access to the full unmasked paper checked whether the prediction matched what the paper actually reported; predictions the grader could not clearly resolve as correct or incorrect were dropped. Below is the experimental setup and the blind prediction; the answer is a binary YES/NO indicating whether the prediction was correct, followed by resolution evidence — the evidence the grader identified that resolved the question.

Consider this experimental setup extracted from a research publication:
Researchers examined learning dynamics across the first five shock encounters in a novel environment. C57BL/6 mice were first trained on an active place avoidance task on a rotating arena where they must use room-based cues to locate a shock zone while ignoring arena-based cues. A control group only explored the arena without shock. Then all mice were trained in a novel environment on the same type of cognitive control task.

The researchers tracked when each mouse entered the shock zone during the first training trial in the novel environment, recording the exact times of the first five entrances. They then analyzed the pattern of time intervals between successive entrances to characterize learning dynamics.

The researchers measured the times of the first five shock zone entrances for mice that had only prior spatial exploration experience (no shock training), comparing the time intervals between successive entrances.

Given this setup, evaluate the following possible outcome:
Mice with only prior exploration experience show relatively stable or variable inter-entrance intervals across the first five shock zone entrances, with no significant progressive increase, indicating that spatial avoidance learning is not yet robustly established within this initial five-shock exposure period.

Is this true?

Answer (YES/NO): YES